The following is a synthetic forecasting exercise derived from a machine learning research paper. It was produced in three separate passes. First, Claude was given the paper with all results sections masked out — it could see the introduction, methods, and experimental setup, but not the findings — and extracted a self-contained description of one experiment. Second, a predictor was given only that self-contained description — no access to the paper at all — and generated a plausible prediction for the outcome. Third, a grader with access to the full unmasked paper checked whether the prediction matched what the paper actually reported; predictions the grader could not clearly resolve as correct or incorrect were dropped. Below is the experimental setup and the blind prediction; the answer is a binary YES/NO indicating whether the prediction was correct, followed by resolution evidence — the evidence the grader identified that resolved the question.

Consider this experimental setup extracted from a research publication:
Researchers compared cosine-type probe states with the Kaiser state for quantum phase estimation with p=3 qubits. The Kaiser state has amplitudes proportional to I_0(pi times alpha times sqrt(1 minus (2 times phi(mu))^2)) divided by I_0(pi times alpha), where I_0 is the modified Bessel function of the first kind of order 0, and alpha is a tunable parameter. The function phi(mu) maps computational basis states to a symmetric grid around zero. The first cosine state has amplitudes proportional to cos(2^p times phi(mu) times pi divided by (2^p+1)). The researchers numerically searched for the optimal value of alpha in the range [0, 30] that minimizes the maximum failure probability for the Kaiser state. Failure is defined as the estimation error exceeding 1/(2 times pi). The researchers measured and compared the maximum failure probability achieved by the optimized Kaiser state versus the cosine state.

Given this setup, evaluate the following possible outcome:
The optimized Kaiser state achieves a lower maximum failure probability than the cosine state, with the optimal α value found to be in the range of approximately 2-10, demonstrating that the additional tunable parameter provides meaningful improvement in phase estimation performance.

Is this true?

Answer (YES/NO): NO